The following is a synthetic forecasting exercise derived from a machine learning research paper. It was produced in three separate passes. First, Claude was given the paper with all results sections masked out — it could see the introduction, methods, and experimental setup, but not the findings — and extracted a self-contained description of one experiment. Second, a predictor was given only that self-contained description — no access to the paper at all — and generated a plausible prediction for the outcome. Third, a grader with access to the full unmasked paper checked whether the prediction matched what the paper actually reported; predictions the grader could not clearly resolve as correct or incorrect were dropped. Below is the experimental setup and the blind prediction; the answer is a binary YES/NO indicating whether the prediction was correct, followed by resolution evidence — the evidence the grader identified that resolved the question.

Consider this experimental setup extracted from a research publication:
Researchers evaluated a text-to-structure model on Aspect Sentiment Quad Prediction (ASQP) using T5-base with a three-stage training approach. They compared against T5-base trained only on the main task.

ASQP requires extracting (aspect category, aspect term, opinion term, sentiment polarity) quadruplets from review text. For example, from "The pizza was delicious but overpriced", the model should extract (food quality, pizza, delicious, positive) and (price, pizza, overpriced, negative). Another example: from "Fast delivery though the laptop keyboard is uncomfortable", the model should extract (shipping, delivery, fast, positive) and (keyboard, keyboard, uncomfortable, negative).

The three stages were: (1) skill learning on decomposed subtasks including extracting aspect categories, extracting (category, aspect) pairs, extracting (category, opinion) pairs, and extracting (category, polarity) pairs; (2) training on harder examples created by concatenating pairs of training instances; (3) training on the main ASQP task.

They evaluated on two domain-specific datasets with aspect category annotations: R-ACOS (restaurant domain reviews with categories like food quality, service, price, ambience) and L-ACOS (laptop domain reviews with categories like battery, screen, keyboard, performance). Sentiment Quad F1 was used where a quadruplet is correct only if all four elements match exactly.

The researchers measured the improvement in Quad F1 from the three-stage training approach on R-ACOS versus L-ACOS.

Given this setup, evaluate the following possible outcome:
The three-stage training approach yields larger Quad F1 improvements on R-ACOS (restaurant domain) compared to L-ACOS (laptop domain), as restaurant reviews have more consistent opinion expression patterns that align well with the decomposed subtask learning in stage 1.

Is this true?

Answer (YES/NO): YES